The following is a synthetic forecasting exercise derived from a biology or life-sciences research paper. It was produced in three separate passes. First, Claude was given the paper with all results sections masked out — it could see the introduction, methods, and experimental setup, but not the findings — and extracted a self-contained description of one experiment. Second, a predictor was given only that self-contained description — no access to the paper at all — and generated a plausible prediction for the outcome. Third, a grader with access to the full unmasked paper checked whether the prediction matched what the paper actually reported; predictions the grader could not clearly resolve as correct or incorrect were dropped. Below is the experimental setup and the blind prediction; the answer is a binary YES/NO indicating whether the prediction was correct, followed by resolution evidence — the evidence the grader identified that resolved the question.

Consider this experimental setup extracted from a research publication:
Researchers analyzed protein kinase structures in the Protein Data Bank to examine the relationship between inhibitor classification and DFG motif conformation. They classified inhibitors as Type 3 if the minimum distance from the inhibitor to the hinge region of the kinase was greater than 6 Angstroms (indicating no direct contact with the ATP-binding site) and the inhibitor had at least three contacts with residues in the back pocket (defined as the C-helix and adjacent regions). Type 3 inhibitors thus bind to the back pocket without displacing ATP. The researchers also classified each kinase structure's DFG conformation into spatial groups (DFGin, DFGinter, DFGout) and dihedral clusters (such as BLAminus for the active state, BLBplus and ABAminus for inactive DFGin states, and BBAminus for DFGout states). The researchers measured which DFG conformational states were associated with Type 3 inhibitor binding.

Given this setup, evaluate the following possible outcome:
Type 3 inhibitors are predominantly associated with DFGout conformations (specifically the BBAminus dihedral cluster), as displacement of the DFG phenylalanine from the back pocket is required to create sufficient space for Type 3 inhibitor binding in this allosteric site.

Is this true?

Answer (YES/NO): NO